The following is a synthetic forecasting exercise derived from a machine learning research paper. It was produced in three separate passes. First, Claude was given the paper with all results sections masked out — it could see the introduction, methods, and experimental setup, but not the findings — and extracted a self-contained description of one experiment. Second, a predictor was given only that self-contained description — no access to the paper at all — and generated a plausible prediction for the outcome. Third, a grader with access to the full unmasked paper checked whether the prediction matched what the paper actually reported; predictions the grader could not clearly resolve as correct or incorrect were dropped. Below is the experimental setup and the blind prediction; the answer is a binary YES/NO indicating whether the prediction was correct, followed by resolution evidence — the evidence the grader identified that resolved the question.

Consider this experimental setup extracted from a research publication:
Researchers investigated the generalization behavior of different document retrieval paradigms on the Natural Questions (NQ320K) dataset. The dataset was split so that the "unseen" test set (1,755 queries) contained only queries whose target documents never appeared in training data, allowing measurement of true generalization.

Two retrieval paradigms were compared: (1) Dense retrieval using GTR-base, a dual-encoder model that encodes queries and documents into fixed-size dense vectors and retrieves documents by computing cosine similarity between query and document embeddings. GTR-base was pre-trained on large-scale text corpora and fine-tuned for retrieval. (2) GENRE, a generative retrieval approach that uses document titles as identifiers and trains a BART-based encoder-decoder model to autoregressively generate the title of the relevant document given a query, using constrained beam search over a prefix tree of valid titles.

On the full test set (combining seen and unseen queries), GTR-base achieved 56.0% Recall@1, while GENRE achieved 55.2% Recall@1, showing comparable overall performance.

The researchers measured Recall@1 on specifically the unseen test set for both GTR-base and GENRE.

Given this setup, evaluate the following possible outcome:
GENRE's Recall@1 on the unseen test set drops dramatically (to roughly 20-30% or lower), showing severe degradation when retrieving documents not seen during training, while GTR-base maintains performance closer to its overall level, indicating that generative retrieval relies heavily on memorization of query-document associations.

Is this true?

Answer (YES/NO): YES